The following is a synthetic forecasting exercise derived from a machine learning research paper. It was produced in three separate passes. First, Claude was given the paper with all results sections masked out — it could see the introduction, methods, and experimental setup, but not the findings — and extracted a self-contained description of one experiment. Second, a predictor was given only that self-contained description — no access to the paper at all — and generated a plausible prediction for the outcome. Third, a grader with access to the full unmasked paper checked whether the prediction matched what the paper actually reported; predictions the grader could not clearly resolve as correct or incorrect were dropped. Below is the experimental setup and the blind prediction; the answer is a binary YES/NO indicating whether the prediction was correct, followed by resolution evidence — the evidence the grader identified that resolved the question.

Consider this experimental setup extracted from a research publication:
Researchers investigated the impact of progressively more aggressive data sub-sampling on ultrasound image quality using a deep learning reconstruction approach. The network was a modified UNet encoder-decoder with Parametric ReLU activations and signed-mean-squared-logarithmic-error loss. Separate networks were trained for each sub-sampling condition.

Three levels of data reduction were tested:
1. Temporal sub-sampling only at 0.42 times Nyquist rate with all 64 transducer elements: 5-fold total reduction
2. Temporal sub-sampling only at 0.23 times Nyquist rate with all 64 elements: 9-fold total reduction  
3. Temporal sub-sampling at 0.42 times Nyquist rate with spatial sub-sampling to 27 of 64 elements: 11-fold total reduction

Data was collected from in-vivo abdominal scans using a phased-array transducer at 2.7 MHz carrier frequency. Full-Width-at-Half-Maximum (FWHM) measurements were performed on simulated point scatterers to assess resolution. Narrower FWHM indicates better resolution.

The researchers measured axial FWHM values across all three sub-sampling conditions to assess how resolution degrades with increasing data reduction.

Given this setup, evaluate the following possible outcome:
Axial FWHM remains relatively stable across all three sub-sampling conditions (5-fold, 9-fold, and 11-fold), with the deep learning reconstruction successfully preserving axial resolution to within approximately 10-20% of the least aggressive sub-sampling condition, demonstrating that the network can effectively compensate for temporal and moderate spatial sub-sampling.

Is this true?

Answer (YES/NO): YES